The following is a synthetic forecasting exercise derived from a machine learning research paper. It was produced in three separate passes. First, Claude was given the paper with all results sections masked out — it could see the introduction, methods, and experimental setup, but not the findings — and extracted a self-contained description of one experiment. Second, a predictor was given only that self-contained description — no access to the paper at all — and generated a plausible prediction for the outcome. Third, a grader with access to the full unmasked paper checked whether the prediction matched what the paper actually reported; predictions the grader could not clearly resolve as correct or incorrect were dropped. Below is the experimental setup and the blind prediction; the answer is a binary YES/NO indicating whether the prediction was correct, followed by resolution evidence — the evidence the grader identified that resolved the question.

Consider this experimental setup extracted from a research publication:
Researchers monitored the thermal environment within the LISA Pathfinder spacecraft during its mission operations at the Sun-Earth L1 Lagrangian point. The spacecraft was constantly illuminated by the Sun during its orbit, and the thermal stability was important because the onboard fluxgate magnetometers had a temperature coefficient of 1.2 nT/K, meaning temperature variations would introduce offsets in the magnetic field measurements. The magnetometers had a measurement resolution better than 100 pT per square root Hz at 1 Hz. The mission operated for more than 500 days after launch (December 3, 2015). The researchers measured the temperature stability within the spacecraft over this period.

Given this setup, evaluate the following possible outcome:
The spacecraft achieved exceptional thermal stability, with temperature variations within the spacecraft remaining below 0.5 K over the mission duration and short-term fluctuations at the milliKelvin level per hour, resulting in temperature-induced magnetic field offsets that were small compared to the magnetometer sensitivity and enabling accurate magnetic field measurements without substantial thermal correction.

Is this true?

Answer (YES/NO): NO